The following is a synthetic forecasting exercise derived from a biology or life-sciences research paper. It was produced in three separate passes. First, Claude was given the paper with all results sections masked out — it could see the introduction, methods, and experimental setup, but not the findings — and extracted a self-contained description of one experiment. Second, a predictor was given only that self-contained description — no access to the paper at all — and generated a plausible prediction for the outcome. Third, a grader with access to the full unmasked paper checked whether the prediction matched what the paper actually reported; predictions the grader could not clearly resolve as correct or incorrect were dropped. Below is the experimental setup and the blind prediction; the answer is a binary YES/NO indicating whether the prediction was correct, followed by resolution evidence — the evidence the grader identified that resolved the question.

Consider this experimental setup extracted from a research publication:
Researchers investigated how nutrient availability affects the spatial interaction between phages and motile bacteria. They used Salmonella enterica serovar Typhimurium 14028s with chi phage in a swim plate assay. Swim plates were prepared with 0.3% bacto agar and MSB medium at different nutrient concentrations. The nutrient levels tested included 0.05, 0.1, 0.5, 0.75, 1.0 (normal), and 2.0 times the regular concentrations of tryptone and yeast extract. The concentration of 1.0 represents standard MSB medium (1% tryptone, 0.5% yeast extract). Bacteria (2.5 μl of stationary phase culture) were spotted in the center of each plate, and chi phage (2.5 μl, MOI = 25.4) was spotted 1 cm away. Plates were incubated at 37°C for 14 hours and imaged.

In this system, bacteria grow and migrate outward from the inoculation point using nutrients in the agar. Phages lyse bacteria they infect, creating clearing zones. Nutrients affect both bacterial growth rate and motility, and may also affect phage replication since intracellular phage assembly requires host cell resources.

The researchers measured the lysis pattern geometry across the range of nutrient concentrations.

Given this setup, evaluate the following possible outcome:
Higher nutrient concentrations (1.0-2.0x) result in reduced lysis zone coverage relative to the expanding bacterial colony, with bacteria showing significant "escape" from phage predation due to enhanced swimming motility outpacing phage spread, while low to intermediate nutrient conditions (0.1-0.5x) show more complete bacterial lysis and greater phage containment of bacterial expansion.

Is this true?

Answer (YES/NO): NO